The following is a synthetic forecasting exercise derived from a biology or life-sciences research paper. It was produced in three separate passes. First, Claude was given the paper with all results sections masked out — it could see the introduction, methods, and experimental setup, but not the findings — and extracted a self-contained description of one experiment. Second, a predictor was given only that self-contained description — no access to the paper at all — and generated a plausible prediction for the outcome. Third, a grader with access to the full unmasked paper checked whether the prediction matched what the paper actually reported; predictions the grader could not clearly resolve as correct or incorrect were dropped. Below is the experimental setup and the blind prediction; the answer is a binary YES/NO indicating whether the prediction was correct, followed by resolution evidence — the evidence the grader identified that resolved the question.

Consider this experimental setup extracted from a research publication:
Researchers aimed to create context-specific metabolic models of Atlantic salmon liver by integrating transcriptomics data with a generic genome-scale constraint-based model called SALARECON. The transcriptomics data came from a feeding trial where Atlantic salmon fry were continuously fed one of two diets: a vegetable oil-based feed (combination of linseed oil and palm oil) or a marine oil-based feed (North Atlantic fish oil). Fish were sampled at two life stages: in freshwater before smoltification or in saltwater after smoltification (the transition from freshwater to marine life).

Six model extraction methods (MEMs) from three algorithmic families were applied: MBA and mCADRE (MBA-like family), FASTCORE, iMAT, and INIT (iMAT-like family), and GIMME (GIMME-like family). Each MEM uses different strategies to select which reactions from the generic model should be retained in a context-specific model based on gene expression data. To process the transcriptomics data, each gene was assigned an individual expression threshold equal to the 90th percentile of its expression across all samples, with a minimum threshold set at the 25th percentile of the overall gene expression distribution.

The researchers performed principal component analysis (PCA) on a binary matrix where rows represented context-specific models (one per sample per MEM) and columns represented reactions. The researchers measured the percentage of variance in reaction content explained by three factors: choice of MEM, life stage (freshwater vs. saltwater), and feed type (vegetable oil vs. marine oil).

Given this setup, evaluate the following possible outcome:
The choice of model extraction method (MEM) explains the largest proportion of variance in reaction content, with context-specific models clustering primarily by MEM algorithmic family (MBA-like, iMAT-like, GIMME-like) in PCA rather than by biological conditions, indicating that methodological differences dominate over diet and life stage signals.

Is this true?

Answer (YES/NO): YES